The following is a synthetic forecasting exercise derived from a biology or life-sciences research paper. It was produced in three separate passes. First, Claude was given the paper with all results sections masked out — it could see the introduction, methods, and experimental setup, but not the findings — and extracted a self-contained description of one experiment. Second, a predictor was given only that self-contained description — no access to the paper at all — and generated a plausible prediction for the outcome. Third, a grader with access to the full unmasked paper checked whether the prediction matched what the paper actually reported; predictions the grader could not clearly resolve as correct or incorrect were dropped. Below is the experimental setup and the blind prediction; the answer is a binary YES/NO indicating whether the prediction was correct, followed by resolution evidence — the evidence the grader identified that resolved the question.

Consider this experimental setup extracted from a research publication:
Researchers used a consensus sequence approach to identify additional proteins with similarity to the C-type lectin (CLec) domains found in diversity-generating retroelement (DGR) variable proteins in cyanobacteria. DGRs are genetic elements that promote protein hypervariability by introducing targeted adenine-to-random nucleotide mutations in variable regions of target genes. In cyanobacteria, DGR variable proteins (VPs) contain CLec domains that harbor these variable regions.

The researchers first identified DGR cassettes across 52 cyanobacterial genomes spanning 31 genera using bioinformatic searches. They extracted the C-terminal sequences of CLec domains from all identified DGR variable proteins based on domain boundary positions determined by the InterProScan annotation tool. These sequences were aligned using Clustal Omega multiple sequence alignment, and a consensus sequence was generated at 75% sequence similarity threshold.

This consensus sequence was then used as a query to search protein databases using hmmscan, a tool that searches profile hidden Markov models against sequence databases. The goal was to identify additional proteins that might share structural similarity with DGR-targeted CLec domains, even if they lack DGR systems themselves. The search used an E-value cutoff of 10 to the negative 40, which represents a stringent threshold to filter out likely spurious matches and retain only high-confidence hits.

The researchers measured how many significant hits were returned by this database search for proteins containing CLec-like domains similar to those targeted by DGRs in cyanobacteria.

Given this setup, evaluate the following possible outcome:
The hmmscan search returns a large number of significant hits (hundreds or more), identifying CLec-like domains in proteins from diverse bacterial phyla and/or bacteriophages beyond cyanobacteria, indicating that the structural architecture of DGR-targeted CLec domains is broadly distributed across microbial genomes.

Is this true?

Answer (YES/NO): NO